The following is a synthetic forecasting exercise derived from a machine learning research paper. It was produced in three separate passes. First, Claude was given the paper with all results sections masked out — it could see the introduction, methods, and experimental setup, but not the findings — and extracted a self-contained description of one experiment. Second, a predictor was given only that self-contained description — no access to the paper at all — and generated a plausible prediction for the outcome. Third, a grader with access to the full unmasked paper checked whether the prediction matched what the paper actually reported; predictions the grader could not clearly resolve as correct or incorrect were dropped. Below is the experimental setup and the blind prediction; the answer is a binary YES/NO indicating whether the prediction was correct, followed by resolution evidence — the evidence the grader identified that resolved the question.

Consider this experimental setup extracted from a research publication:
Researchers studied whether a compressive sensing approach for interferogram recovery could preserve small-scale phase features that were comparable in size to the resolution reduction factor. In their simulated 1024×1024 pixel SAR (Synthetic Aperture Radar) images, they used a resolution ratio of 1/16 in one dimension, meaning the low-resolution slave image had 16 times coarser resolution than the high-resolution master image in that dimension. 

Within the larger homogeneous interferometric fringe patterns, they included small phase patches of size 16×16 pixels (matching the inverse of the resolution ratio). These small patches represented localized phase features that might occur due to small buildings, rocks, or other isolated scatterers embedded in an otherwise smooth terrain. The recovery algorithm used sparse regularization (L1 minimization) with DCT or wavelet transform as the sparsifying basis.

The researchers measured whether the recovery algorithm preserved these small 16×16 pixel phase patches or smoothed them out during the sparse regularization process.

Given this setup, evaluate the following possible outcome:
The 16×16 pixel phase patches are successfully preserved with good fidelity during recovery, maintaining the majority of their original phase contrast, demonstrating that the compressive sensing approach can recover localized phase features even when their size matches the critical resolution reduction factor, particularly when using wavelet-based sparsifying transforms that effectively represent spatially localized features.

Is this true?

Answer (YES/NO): NO